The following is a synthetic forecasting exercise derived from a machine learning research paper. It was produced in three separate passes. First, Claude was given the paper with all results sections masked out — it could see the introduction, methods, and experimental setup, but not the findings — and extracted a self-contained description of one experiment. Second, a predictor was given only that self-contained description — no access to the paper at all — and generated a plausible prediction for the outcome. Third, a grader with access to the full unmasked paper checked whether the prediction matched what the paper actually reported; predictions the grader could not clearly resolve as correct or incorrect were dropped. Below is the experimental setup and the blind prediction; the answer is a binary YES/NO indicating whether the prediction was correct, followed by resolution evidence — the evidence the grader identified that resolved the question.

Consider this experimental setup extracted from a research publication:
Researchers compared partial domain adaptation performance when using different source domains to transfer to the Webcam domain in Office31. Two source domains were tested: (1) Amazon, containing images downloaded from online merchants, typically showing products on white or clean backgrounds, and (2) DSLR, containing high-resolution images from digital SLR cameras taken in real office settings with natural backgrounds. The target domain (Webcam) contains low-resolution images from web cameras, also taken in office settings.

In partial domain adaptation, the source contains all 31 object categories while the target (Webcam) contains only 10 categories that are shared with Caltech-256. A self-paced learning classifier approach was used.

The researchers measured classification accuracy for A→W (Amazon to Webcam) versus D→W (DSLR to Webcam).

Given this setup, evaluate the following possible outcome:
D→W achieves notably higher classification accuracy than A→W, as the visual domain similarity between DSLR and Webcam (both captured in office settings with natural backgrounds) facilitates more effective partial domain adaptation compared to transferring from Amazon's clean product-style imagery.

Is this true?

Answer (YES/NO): YES